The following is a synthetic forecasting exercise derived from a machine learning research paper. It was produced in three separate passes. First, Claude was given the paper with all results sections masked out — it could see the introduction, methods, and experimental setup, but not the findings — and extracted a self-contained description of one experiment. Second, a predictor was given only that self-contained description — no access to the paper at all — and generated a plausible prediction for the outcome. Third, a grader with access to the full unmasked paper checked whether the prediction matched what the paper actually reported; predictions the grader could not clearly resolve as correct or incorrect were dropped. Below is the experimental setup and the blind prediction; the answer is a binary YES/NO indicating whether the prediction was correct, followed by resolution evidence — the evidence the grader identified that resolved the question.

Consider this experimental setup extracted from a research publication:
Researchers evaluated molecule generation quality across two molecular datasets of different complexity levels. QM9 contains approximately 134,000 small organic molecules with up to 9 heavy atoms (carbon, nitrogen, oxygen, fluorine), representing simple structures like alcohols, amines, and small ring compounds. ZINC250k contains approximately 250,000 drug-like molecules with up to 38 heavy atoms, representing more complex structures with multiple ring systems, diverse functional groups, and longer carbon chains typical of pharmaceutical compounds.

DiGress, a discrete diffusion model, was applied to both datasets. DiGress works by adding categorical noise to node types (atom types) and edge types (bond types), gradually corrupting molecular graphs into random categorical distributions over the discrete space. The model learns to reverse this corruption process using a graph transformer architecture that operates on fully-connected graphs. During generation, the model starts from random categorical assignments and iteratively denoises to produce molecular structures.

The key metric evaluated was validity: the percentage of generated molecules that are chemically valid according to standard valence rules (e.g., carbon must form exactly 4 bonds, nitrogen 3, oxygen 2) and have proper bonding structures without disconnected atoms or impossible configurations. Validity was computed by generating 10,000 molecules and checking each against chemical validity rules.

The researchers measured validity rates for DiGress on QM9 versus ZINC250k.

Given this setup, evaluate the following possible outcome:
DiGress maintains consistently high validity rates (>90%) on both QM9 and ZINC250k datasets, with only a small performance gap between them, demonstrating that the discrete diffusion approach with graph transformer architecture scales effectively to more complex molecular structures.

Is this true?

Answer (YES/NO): YES